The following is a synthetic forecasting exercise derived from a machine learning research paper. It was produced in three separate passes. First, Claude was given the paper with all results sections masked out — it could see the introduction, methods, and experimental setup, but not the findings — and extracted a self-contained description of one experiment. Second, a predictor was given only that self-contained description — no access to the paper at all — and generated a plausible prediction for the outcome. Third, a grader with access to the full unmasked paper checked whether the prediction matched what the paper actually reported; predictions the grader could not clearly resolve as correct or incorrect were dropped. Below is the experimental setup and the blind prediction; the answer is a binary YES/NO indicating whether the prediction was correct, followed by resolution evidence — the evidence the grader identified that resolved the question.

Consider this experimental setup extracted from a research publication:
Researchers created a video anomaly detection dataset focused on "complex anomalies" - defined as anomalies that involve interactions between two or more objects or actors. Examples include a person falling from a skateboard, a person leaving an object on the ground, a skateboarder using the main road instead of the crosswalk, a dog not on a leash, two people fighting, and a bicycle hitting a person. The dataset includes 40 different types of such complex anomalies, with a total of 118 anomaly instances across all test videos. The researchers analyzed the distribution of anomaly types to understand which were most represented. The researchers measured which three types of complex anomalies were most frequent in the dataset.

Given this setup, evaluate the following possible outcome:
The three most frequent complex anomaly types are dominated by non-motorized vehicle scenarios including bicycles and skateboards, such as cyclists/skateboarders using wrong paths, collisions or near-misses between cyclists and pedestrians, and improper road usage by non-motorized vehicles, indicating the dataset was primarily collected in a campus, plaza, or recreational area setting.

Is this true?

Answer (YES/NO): NO